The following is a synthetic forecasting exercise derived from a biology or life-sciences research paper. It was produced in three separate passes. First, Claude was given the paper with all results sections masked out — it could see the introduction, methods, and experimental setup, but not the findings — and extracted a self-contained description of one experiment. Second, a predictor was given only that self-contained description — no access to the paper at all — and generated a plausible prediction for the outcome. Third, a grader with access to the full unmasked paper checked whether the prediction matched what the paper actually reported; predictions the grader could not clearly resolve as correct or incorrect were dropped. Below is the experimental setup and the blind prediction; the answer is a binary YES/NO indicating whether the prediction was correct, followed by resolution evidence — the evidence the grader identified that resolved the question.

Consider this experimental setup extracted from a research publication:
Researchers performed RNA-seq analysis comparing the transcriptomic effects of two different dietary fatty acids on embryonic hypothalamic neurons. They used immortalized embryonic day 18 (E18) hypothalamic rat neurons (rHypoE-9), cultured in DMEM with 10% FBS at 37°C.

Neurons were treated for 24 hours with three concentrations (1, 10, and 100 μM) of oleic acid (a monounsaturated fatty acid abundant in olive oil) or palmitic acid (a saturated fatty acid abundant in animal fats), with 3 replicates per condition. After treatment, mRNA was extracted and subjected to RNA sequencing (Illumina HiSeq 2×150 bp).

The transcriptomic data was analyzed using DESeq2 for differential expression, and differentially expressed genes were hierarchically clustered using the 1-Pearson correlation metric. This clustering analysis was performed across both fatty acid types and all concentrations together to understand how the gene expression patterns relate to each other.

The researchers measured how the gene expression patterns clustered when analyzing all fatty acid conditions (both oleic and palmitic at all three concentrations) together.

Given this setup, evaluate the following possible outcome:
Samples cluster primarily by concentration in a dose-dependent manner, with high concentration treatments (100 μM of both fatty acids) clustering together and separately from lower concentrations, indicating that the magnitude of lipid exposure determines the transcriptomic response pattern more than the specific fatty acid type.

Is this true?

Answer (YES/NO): NO